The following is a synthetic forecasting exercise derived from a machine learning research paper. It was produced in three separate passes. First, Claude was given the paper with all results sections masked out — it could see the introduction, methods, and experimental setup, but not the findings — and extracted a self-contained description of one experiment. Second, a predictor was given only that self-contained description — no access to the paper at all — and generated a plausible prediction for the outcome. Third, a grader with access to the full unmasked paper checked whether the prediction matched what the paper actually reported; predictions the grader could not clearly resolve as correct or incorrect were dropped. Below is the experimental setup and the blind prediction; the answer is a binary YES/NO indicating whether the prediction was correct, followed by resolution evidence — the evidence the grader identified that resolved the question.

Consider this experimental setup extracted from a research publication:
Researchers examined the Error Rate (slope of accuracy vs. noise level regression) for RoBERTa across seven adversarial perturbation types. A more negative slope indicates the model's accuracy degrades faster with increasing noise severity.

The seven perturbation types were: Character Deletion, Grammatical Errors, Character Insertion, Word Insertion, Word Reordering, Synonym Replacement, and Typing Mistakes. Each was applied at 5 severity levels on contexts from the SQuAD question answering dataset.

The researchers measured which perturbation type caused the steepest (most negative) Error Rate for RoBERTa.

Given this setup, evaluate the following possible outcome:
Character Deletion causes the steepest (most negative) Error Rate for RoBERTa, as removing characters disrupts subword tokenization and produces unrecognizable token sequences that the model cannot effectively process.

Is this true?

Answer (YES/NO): NO